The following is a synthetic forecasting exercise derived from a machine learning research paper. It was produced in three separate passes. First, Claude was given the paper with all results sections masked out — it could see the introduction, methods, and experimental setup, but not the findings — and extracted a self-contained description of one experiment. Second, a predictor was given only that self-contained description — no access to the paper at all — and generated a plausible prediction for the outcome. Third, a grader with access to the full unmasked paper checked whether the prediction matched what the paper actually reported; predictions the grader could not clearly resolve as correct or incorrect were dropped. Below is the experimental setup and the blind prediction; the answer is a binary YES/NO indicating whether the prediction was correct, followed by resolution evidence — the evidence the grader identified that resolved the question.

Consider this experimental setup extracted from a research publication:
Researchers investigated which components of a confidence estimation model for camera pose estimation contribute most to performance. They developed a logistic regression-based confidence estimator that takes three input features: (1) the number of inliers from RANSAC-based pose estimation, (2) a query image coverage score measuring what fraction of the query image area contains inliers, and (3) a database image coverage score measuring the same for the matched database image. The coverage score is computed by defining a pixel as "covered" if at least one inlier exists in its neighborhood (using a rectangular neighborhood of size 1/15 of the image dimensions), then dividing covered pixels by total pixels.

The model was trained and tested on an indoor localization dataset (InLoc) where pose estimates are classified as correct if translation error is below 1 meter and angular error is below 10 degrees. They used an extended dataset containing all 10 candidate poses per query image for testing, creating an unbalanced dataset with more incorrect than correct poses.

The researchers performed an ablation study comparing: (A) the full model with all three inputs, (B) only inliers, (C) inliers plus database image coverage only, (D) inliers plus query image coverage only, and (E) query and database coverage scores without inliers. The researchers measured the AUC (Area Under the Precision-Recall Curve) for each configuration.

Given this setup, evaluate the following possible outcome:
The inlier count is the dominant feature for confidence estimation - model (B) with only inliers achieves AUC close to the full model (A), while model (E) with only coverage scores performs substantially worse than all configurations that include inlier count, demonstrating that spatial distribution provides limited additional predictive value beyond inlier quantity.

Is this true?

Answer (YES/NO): NO